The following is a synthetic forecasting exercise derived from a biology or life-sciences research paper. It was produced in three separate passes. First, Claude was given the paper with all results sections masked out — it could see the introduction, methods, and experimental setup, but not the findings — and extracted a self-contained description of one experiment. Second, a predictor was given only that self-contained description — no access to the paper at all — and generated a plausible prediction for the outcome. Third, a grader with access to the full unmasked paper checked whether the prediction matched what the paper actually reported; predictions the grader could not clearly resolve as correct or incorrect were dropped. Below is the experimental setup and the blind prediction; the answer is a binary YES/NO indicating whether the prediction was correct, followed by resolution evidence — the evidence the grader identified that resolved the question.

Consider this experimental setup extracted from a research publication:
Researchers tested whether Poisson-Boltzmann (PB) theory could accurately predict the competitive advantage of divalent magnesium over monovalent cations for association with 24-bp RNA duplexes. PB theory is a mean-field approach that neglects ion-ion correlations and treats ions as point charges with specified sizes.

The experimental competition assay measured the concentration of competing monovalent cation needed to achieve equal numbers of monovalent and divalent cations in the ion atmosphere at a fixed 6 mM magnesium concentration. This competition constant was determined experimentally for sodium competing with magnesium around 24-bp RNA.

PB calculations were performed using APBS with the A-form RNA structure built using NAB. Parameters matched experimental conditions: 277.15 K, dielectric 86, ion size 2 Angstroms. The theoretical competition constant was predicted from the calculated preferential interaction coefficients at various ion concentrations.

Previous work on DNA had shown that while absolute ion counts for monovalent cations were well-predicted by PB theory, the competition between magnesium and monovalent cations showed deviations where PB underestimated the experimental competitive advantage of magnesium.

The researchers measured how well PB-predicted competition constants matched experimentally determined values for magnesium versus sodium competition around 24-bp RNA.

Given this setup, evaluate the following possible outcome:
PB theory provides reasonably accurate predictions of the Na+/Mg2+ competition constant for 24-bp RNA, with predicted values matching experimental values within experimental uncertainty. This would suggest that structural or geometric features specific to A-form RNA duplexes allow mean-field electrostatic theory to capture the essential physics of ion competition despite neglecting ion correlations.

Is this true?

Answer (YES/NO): NO